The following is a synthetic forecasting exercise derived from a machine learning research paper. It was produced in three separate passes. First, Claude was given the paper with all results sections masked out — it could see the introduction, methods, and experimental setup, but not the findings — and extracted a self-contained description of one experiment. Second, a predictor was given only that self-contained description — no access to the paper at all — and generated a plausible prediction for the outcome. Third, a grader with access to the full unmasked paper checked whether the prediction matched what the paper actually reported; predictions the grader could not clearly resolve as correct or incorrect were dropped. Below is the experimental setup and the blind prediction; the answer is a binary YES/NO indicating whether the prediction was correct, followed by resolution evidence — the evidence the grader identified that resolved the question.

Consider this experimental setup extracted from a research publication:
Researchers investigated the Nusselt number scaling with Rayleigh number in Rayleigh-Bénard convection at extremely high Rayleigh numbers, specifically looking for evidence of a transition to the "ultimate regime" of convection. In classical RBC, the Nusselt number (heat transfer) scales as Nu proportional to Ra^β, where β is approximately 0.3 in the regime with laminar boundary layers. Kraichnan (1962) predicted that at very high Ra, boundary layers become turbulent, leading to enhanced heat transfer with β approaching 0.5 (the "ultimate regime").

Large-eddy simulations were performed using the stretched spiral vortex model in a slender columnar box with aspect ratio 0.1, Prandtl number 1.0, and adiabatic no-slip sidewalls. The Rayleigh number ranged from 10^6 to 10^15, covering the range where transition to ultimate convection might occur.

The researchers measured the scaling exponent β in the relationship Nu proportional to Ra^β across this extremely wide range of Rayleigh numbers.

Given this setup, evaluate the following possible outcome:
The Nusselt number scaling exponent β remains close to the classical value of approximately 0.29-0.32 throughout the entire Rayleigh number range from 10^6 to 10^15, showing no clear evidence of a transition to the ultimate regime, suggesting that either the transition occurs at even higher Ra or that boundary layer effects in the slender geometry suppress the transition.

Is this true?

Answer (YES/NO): NO